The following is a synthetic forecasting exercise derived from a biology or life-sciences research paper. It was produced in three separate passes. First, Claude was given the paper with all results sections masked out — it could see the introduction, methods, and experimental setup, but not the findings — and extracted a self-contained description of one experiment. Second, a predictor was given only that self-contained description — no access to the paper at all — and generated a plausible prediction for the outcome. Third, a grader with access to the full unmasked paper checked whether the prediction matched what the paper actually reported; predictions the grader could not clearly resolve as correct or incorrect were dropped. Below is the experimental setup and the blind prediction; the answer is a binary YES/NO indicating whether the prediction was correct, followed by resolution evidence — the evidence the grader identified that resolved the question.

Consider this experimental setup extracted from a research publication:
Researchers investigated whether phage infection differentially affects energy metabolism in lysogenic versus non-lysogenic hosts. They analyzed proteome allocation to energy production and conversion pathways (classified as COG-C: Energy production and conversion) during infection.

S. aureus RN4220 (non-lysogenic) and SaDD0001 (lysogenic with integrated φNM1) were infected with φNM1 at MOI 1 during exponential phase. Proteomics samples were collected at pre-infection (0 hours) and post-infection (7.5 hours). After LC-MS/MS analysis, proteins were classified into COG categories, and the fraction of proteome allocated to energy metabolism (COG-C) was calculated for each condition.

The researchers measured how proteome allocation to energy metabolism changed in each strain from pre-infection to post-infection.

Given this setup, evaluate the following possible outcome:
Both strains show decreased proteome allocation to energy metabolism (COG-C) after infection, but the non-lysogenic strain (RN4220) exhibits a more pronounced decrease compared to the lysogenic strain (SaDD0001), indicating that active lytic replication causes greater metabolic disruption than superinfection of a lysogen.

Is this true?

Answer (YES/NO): NO